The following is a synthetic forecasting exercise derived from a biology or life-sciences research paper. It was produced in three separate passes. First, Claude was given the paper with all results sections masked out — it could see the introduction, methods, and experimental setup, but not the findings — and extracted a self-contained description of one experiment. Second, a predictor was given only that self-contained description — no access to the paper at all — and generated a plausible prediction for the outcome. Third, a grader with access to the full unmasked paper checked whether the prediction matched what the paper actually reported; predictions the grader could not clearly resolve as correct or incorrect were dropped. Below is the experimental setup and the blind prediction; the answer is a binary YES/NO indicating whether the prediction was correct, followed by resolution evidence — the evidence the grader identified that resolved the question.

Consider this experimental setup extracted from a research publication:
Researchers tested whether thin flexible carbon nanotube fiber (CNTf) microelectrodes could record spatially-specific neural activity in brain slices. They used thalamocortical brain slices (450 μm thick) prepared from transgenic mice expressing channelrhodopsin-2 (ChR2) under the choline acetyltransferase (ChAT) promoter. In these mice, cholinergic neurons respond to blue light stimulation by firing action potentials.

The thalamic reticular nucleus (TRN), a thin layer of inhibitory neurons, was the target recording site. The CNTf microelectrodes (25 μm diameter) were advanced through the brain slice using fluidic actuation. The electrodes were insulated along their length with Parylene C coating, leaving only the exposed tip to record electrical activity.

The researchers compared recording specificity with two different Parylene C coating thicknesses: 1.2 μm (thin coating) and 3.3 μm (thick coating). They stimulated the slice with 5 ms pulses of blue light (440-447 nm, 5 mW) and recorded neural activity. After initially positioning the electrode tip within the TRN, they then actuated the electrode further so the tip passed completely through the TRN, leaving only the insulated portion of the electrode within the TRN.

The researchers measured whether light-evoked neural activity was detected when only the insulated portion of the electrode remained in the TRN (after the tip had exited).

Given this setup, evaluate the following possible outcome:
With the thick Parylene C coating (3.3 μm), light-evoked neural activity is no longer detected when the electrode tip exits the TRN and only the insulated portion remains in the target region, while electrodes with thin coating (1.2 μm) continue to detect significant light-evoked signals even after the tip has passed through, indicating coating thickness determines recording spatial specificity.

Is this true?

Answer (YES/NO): YES